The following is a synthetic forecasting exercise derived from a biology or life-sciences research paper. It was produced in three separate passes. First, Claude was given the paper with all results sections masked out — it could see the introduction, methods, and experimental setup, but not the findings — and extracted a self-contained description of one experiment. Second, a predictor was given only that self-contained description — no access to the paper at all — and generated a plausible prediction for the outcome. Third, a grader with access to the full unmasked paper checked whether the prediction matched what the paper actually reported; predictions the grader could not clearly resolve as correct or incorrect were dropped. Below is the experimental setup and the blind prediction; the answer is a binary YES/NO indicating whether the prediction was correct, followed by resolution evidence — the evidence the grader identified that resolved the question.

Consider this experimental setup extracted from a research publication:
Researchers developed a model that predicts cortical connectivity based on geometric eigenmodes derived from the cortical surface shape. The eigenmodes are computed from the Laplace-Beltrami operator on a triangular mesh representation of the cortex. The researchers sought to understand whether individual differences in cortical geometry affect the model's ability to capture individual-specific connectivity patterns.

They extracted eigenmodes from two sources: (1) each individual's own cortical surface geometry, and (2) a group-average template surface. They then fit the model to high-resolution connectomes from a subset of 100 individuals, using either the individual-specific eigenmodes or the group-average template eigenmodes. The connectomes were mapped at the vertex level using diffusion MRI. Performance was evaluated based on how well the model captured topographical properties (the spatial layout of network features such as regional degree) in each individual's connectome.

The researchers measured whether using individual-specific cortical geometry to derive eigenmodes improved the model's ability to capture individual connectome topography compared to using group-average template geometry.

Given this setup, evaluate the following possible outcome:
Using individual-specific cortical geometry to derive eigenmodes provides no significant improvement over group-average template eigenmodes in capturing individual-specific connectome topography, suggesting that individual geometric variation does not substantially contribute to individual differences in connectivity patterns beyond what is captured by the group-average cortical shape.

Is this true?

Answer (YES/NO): NO